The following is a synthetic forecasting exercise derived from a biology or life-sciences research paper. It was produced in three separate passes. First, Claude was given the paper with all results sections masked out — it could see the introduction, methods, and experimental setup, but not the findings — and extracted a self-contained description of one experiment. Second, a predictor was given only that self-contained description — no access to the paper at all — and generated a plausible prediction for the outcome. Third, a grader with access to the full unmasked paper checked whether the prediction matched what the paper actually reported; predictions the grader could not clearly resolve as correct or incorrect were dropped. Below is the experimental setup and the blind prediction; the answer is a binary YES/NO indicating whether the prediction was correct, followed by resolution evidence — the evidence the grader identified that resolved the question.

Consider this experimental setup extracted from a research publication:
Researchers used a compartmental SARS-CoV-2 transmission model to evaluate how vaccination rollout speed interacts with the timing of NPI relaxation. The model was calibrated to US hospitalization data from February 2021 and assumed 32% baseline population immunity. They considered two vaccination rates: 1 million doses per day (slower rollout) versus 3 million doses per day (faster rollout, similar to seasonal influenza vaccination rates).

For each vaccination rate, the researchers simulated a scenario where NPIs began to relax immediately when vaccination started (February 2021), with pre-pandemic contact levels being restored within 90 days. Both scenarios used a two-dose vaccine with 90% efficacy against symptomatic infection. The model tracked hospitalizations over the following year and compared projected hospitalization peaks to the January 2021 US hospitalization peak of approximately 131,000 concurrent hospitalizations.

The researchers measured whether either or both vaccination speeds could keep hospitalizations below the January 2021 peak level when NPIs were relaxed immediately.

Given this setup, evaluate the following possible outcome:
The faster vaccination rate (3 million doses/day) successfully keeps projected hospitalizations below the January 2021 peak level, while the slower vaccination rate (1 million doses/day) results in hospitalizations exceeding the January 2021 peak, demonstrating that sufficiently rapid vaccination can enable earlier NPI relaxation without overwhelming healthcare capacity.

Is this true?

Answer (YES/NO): YES